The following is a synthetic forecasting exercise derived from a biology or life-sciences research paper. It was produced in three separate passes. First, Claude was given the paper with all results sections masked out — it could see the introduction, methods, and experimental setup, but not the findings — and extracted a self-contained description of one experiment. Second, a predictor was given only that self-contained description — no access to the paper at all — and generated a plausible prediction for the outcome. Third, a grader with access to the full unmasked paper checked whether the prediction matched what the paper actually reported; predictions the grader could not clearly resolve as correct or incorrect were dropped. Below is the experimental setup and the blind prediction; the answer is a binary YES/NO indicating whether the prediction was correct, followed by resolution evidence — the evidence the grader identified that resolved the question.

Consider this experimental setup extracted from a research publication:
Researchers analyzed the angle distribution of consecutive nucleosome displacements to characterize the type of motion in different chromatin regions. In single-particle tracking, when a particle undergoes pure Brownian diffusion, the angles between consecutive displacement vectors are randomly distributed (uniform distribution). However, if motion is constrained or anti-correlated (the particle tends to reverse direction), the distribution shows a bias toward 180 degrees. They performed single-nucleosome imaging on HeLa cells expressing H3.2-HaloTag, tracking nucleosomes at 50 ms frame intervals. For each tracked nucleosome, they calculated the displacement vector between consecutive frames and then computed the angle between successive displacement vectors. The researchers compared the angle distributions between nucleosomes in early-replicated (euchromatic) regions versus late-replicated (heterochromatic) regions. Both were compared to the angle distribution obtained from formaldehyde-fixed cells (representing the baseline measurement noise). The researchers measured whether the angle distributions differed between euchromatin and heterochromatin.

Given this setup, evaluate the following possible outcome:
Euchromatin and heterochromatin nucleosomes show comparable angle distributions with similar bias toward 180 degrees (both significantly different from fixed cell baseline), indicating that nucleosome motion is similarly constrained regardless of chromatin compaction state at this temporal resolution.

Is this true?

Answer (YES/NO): NO